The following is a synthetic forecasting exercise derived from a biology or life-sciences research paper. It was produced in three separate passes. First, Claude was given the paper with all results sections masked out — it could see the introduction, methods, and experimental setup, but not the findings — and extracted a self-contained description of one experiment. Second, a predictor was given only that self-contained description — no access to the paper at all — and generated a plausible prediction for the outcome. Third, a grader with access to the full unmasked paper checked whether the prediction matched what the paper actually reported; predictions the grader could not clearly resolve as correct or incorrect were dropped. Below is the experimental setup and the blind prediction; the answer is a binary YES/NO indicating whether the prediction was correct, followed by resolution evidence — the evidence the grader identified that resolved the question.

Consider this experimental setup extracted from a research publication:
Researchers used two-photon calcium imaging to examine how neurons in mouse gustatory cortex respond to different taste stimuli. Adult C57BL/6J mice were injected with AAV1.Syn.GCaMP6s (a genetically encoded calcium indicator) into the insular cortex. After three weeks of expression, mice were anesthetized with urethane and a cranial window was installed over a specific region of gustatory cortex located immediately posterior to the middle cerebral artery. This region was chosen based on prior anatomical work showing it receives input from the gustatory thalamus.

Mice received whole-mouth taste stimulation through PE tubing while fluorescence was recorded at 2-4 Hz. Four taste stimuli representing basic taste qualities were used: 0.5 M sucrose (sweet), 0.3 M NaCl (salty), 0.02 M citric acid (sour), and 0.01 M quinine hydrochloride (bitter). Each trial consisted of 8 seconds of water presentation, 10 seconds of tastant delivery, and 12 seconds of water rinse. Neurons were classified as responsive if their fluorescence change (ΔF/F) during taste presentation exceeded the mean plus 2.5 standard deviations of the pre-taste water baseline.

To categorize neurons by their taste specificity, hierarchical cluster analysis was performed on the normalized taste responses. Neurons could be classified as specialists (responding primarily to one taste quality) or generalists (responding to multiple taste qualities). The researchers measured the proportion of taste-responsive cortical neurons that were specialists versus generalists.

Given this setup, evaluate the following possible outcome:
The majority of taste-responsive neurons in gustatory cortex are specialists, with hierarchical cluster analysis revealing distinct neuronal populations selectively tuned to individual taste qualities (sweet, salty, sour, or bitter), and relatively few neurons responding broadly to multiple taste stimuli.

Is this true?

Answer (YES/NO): YES